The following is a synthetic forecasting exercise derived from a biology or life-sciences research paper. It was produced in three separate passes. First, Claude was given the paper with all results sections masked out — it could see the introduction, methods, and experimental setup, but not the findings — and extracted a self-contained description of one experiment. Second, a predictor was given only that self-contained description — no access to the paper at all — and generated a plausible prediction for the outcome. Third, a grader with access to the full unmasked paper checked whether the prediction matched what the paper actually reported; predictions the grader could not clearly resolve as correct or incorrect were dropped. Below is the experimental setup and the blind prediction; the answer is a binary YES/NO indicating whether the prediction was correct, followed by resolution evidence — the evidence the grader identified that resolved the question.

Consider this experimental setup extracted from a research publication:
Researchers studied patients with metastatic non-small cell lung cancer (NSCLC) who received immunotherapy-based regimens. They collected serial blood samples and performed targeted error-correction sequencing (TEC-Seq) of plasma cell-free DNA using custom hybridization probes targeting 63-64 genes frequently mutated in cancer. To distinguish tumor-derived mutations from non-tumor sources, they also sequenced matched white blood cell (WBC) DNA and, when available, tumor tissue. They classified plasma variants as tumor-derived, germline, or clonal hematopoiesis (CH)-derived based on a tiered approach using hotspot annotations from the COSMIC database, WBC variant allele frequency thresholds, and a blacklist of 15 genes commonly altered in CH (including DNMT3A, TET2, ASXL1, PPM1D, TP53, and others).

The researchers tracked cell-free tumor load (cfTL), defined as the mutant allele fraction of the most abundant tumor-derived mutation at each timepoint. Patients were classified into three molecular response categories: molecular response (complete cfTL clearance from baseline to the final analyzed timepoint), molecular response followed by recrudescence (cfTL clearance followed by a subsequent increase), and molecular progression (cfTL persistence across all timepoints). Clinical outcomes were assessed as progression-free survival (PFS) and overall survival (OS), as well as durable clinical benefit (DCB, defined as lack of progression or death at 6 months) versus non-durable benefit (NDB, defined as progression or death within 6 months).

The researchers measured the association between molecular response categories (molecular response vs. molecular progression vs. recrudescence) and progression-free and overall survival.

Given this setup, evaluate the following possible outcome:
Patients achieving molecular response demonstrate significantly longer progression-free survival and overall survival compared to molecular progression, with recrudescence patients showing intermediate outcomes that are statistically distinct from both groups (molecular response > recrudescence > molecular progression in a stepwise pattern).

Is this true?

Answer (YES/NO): NO